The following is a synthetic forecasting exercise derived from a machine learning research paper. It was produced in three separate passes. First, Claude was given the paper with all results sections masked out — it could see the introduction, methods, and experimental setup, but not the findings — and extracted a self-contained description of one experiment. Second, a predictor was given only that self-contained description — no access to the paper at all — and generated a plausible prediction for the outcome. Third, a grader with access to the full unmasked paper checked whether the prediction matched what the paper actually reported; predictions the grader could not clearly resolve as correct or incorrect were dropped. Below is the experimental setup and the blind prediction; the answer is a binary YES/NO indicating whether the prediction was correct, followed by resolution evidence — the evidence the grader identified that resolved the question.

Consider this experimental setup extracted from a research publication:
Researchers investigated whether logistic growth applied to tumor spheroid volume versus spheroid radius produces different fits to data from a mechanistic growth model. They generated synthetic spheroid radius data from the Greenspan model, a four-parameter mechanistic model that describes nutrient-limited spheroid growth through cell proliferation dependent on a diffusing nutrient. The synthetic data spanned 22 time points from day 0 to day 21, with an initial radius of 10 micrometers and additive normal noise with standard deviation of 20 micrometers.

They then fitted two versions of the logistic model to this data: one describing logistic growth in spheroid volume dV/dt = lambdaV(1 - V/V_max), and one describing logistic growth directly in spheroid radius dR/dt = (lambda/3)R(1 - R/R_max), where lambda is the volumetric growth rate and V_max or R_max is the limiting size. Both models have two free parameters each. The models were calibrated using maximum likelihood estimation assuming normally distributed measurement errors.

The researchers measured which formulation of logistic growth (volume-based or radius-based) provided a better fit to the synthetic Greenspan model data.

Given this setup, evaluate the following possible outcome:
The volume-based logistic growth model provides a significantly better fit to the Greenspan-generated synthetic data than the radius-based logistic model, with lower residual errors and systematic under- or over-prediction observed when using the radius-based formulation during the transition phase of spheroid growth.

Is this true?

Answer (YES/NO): NO